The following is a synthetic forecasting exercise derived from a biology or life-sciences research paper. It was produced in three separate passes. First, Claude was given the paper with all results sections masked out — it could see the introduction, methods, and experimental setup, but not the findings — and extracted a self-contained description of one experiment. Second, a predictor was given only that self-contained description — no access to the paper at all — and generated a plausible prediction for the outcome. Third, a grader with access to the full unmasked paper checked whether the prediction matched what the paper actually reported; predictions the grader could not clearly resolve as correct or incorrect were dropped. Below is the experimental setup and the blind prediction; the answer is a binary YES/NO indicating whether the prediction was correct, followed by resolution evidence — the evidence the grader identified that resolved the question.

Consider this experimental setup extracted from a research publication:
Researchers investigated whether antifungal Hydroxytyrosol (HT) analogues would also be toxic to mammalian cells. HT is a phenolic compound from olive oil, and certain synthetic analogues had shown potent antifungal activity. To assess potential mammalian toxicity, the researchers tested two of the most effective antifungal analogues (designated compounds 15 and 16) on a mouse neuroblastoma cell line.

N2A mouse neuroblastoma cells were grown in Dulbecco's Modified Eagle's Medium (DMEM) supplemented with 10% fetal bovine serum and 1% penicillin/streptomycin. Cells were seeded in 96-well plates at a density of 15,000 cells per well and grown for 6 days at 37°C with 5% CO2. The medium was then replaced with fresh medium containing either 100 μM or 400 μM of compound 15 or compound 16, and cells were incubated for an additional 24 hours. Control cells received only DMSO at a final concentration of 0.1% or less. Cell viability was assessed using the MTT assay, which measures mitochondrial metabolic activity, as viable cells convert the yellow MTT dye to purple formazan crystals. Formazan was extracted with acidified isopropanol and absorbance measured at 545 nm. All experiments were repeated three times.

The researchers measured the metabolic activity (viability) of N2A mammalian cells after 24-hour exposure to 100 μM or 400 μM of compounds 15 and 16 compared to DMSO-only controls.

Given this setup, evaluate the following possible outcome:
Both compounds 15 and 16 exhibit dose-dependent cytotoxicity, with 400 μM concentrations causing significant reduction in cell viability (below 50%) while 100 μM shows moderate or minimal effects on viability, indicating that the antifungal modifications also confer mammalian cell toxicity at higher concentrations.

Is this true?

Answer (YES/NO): NO